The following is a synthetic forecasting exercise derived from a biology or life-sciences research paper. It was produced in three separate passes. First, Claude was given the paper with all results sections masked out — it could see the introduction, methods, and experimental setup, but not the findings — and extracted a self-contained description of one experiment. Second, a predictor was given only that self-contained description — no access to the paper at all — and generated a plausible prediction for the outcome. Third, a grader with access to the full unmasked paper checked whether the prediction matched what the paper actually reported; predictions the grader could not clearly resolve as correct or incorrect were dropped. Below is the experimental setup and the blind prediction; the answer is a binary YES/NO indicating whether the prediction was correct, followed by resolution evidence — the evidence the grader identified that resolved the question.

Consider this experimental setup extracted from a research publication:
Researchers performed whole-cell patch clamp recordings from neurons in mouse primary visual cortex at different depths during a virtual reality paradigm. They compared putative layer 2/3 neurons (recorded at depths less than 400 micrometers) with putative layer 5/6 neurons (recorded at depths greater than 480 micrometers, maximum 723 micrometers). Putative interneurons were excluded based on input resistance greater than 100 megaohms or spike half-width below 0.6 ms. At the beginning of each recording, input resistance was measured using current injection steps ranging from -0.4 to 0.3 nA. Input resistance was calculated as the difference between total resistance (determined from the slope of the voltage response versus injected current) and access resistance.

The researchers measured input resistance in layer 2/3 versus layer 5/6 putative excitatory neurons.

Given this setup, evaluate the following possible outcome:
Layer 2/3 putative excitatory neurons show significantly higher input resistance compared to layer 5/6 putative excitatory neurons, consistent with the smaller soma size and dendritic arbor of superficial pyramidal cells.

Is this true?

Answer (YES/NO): NO